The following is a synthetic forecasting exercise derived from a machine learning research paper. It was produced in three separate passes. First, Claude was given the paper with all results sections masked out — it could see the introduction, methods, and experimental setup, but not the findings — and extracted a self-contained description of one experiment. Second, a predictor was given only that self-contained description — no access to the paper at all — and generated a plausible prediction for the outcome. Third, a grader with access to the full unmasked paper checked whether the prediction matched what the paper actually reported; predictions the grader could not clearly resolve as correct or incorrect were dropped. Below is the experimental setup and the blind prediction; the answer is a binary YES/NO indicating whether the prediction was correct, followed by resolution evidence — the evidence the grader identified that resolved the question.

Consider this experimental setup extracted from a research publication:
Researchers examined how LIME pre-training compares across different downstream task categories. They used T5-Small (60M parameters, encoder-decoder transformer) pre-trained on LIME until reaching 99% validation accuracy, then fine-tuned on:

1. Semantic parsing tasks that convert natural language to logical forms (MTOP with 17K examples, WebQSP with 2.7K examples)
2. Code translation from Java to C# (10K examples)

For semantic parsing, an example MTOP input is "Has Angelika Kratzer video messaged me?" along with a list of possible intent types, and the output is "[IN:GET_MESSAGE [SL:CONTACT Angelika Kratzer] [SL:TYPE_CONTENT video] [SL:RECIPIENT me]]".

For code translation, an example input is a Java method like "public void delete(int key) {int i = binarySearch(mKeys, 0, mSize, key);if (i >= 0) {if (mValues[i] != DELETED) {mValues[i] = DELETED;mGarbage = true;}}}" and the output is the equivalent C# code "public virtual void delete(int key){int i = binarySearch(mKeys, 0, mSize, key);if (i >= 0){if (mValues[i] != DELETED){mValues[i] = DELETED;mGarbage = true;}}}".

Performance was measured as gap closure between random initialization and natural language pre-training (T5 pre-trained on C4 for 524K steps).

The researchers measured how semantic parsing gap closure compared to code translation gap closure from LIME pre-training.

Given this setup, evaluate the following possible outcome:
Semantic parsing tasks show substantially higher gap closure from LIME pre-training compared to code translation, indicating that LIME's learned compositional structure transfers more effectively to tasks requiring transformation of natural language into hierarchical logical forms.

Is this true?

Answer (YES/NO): YES